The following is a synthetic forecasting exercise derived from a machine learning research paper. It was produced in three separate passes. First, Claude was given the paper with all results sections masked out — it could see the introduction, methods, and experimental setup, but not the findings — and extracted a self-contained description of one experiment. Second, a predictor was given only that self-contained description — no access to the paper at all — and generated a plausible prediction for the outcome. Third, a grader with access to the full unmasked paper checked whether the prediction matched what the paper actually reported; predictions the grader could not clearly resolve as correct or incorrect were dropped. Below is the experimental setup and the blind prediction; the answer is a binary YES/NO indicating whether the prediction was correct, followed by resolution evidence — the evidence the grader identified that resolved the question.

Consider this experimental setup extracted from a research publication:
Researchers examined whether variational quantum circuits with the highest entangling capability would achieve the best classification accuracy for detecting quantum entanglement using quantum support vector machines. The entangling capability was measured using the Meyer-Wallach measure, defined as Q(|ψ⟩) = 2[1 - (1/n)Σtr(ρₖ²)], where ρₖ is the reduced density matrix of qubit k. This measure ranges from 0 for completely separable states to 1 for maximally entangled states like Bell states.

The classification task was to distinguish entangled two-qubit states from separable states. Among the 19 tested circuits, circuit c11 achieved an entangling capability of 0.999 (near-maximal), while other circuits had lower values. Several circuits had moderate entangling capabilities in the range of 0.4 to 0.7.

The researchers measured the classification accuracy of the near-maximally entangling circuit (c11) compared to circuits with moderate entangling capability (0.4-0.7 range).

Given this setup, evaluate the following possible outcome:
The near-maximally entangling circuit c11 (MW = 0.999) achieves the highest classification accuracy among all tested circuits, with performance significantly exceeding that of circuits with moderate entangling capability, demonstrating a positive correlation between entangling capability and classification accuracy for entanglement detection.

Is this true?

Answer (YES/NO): NO